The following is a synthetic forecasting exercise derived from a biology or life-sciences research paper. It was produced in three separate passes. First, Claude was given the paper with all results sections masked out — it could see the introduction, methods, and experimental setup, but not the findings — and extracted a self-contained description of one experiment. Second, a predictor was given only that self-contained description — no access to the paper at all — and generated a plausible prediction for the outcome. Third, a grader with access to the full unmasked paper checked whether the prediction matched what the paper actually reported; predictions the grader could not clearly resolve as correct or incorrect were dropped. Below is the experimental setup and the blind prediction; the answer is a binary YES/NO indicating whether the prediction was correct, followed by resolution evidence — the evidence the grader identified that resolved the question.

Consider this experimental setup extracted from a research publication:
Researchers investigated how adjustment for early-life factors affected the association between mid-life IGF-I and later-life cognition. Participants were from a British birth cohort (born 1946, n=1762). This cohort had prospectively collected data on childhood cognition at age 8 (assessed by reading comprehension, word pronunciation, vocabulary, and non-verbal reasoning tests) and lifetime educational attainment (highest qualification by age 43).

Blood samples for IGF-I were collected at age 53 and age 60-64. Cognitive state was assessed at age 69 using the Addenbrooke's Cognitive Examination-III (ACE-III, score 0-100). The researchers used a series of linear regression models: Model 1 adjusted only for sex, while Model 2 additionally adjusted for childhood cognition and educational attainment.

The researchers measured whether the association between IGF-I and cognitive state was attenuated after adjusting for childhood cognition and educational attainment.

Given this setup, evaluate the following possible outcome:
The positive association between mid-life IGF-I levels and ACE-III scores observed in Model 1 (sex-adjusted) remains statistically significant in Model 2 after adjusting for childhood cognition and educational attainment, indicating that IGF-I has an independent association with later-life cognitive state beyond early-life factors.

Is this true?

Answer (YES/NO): NO